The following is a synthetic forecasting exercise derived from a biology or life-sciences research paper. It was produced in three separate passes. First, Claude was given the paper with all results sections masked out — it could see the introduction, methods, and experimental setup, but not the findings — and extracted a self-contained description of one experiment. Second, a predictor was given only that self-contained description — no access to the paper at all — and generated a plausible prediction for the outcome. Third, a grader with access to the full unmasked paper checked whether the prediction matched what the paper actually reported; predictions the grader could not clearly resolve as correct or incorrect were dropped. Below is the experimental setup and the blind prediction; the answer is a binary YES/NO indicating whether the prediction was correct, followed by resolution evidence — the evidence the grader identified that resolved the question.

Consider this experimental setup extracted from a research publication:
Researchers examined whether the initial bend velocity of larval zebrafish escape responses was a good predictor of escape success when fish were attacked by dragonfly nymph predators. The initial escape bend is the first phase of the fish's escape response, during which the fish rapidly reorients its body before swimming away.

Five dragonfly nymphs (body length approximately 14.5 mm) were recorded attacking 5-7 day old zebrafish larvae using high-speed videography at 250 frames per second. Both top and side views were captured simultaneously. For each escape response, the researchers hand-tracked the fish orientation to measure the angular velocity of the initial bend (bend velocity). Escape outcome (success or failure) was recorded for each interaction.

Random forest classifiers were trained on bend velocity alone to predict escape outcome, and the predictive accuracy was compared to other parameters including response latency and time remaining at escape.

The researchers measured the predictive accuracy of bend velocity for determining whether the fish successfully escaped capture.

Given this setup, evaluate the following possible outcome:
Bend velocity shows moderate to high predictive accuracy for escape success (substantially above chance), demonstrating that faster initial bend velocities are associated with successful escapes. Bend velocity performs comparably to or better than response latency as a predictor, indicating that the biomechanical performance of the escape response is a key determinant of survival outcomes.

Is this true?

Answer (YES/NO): NO